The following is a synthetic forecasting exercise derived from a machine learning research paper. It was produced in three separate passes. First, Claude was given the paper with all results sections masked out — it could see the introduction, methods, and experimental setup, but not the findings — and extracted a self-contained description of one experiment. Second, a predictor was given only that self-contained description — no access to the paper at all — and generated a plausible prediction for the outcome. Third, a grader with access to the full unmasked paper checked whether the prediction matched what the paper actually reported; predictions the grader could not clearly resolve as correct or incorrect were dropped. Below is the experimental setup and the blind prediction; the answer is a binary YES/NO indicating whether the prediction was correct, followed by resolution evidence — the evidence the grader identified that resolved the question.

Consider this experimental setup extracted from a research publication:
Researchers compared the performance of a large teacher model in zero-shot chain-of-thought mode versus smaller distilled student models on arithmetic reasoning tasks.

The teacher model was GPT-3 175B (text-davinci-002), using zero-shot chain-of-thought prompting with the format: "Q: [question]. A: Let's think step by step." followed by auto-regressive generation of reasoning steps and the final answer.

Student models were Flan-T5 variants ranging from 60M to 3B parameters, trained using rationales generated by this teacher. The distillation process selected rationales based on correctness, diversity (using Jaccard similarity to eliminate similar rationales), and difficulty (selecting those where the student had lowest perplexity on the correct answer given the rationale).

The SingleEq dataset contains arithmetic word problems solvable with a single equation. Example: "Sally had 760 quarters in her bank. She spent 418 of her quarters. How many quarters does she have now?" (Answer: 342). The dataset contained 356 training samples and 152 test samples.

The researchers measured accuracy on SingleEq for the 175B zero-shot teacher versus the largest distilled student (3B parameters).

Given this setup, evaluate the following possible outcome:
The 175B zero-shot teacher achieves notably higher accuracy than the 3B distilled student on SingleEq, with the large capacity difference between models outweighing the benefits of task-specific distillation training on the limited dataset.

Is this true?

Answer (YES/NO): YES